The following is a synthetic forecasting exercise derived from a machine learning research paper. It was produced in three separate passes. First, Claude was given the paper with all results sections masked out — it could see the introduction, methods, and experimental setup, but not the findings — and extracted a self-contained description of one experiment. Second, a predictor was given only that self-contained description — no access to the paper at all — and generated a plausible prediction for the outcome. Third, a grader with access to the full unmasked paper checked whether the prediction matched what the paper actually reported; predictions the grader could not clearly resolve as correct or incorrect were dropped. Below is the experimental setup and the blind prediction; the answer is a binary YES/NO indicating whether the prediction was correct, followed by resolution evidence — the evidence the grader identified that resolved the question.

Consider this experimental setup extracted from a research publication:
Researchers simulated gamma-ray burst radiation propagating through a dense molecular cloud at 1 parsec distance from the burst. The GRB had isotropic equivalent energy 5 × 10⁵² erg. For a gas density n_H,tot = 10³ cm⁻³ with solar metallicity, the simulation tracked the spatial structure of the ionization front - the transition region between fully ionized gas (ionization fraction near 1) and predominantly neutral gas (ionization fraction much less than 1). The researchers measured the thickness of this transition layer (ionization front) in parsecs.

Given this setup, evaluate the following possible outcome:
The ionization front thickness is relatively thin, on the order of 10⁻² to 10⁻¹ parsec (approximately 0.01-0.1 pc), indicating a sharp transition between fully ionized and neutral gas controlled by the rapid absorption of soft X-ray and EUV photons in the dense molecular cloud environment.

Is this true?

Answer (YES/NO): YES